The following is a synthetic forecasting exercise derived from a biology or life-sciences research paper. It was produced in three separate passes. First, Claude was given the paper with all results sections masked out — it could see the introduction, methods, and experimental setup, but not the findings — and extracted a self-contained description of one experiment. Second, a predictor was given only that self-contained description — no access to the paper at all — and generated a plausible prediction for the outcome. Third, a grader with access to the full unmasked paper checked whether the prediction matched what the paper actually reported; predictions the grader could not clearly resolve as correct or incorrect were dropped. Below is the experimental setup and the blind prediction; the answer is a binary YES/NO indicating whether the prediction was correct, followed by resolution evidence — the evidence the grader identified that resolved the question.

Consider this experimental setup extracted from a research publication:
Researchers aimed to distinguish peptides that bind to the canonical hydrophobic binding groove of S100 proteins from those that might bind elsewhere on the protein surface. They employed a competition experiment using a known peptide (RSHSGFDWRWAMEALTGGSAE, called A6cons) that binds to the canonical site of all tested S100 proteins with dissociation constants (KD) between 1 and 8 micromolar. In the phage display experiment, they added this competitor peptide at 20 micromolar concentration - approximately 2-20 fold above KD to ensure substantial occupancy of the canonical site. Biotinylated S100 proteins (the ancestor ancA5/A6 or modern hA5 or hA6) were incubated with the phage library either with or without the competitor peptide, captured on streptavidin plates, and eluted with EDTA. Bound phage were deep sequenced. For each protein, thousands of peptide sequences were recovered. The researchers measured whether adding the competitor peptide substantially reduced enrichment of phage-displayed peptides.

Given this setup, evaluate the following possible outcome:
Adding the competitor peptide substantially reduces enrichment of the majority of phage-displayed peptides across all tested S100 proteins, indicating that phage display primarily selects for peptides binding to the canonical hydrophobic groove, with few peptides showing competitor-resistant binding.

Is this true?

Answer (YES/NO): NO